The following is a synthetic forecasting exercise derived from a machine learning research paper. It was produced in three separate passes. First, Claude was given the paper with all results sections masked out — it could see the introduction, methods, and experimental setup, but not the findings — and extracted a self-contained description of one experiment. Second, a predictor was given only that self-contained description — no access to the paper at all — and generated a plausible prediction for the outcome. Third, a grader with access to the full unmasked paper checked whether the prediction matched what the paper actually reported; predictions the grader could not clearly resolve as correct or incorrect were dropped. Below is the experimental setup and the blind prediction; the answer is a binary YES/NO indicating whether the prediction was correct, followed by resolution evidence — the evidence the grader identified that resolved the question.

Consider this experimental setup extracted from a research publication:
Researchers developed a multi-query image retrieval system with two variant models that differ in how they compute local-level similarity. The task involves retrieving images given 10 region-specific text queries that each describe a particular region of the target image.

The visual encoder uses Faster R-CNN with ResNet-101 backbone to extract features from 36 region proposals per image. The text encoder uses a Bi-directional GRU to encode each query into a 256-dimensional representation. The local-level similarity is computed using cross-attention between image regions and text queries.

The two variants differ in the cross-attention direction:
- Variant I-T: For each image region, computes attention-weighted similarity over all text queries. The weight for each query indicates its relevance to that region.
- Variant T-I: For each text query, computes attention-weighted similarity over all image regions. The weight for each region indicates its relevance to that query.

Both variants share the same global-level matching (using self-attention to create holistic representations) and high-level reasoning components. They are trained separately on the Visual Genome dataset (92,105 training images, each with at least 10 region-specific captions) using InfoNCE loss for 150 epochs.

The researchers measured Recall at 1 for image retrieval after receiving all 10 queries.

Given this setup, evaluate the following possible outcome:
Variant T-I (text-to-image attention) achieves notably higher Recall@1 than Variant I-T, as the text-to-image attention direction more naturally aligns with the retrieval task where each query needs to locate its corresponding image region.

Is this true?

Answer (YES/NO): NO